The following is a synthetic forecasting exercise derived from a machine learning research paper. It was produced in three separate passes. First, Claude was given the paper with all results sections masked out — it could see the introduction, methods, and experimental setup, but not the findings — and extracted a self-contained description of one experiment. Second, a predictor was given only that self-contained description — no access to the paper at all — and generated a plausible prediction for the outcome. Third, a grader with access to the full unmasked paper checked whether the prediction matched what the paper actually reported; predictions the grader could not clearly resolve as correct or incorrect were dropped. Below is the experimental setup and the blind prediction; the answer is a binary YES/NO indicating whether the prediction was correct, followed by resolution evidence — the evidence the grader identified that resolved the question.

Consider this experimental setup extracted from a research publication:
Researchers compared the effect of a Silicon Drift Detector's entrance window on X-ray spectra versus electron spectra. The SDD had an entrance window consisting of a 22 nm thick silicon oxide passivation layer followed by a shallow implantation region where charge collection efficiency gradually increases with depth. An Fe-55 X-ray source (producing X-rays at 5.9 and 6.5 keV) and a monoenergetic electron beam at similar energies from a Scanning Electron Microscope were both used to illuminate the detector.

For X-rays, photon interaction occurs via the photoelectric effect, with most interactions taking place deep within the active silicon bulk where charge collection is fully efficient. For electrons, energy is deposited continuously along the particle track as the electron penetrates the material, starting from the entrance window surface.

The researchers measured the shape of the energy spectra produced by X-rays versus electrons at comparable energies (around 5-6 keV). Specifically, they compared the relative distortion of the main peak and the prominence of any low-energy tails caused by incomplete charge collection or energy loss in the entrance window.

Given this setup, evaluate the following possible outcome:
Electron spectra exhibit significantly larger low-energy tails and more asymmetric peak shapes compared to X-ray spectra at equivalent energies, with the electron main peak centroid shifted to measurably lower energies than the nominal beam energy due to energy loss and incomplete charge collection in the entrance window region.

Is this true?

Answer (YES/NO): YES